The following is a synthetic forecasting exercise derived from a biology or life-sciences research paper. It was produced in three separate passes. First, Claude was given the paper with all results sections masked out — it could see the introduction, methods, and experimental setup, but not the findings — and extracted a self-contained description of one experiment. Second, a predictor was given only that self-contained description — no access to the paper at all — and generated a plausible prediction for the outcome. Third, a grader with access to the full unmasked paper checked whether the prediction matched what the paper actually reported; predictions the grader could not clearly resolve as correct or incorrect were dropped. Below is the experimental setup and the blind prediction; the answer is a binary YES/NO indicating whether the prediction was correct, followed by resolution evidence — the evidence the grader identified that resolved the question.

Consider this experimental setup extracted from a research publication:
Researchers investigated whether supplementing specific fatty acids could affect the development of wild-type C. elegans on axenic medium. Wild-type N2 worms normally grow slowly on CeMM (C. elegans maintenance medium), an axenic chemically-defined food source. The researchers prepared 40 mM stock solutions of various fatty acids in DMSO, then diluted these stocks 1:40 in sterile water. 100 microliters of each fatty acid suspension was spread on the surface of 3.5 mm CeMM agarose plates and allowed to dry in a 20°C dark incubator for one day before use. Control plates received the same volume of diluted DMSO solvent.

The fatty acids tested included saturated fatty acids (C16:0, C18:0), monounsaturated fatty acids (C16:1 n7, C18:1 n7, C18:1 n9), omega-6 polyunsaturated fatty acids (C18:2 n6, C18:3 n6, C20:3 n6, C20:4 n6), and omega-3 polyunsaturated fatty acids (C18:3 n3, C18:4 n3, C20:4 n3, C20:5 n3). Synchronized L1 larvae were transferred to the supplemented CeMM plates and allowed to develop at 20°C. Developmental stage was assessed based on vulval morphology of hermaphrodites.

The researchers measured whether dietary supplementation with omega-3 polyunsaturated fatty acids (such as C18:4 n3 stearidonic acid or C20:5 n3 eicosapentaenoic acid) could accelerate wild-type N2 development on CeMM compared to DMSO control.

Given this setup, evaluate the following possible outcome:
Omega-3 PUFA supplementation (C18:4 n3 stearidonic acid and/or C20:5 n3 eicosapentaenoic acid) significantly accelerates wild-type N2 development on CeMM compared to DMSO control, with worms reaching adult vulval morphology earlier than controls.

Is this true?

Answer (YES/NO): NO